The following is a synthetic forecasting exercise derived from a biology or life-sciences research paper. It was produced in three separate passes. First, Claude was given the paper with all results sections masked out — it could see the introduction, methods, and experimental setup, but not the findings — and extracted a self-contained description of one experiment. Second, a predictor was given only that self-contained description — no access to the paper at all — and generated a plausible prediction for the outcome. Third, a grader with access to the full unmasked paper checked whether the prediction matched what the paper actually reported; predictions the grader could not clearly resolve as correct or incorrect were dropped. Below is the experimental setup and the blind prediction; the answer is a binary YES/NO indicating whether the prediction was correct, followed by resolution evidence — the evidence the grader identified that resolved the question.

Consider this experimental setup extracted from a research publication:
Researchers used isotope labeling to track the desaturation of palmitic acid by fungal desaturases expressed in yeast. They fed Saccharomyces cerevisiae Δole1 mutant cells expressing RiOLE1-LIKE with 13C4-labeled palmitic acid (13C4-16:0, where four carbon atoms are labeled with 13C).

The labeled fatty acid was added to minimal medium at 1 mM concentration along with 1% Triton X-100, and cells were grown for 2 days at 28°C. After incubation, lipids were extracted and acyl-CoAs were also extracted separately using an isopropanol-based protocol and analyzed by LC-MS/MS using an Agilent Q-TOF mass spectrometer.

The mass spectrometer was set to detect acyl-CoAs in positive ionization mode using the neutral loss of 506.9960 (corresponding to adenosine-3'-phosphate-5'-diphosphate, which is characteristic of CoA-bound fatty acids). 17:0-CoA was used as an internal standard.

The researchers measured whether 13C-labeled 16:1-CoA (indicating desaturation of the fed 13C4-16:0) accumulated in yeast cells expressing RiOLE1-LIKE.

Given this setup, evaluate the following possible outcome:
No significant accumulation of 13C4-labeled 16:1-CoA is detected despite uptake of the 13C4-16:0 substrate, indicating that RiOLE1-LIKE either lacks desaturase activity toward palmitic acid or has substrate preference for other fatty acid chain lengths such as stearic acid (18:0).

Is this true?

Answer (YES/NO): NO